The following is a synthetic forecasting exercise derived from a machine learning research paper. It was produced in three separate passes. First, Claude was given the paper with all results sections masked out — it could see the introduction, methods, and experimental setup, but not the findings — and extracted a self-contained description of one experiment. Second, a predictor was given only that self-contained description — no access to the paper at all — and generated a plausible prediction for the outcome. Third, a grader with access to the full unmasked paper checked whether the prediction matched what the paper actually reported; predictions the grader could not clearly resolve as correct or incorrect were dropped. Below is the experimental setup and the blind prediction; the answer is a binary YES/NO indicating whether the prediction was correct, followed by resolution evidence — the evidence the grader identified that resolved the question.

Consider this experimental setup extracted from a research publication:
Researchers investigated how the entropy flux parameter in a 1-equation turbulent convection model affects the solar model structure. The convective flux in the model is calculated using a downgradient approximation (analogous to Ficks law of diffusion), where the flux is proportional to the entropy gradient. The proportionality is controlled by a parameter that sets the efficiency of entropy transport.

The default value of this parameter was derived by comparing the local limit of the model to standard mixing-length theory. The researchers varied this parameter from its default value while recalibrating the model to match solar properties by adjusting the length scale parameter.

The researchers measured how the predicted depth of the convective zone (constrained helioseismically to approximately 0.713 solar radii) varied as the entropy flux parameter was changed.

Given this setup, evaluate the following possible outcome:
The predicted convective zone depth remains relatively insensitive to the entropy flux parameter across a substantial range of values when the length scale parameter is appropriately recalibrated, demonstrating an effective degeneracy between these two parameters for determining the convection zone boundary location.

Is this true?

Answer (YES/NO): NO